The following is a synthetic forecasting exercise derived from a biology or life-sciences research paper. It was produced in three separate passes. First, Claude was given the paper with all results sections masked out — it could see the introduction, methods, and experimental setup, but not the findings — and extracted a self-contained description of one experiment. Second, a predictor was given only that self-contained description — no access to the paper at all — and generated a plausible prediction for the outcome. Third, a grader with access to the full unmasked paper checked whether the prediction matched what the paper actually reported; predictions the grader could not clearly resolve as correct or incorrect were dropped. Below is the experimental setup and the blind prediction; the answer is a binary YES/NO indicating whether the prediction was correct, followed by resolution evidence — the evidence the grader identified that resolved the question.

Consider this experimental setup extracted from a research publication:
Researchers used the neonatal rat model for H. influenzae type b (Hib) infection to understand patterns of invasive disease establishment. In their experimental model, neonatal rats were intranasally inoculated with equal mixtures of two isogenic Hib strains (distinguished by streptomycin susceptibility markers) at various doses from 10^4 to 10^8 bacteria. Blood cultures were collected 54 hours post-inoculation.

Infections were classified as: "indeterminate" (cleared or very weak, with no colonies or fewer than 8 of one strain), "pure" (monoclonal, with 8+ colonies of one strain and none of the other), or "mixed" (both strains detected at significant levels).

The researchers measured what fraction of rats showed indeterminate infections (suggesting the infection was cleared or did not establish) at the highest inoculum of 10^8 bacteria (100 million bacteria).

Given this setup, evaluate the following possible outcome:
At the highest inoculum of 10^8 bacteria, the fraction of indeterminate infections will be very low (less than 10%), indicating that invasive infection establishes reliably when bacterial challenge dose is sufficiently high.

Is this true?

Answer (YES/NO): NO